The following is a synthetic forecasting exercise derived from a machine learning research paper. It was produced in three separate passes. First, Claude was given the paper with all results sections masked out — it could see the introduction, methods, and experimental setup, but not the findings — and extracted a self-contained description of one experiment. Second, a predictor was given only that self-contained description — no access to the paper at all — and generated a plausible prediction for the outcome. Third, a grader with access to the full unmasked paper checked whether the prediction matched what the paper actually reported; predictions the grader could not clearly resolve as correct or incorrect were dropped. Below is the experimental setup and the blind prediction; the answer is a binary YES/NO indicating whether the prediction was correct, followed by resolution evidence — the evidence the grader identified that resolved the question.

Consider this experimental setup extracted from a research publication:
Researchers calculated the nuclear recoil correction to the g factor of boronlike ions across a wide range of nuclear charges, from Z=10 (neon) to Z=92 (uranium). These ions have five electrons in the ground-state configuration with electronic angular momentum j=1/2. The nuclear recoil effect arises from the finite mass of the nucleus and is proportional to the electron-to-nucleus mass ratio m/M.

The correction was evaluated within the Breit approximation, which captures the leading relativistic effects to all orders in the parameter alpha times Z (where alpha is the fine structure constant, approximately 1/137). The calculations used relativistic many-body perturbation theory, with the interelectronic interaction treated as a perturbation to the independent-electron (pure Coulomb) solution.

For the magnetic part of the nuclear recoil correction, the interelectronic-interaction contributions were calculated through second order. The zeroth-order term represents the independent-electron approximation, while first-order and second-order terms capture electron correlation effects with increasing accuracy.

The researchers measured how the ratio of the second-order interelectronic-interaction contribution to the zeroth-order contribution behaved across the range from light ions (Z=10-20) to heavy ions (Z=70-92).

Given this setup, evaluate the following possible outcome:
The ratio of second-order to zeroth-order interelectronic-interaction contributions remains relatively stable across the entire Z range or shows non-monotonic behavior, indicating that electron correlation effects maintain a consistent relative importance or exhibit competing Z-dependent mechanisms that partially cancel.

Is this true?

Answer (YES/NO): NO